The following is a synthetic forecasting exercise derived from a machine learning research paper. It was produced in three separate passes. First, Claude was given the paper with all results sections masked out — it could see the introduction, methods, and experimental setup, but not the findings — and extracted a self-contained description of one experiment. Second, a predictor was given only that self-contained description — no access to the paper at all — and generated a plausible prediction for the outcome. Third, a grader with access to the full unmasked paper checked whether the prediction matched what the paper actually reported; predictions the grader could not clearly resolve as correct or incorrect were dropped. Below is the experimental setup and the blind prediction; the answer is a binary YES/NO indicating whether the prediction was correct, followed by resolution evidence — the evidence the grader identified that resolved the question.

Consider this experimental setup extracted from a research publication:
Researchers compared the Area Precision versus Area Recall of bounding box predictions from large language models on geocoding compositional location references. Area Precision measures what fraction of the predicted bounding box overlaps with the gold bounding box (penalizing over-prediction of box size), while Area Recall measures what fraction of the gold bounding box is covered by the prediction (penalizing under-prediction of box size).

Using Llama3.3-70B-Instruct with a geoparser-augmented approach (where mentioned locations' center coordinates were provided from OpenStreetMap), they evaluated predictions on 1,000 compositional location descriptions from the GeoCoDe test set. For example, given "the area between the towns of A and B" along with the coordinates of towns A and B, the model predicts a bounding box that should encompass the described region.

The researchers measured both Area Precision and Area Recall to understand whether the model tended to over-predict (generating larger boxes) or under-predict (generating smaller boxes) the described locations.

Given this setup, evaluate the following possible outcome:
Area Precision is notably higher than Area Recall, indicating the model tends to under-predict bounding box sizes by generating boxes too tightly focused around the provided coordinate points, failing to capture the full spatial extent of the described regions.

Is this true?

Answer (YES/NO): NO